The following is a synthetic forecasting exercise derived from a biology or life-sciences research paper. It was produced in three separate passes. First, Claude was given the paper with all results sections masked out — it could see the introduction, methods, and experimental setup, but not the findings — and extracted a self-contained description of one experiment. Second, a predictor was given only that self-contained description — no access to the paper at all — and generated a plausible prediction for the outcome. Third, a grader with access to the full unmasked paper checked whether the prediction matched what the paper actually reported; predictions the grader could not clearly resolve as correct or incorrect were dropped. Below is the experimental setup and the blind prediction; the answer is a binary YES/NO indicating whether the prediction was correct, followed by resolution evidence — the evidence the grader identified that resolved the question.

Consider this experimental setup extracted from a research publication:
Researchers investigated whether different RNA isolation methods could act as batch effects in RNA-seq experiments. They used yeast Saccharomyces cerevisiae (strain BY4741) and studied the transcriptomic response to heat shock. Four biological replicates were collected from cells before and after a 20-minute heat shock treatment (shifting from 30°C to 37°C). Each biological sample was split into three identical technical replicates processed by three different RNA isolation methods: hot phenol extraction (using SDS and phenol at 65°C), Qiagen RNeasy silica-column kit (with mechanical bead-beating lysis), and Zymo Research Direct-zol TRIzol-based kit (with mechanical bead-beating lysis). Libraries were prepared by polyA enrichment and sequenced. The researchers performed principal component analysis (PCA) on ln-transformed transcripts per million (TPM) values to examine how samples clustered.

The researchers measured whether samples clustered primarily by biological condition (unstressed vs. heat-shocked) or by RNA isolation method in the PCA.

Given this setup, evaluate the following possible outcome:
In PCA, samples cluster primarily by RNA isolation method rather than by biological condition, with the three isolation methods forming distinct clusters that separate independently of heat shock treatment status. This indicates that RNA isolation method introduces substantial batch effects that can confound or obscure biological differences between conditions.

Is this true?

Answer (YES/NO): NO